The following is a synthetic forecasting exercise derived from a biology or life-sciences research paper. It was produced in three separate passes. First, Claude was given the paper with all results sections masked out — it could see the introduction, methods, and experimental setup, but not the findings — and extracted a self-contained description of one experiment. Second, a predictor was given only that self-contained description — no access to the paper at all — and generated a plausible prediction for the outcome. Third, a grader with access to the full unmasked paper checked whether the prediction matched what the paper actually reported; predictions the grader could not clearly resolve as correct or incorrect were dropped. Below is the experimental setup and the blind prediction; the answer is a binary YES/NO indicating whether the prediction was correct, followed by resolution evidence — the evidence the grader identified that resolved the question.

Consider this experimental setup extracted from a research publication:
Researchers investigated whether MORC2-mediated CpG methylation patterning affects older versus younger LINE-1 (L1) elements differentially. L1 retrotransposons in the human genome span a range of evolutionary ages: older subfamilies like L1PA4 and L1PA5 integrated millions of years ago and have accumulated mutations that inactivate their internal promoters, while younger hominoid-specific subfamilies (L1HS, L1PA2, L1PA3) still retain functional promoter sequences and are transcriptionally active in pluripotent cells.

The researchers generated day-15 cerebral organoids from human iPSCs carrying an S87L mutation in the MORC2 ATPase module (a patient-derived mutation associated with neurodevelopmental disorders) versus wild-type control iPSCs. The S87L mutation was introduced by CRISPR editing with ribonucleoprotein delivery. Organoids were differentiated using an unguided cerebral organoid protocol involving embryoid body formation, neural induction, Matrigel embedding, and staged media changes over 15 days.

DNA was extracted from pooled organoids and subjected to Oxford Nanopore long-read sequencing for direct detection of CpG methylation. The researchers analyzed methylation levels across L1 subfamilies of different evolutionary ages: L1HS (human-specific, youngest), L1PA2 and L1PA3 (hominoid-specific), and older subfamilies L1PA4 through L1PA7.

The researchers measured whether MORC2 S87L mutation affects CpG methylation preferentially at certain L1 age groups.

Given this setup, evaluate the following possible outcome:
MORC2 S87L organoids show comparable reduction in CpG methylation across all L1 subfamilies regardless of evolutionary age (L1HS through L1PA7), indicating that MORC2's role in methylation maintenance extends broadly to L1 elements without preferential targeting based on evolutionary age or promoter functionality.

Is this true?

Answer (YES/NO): NO